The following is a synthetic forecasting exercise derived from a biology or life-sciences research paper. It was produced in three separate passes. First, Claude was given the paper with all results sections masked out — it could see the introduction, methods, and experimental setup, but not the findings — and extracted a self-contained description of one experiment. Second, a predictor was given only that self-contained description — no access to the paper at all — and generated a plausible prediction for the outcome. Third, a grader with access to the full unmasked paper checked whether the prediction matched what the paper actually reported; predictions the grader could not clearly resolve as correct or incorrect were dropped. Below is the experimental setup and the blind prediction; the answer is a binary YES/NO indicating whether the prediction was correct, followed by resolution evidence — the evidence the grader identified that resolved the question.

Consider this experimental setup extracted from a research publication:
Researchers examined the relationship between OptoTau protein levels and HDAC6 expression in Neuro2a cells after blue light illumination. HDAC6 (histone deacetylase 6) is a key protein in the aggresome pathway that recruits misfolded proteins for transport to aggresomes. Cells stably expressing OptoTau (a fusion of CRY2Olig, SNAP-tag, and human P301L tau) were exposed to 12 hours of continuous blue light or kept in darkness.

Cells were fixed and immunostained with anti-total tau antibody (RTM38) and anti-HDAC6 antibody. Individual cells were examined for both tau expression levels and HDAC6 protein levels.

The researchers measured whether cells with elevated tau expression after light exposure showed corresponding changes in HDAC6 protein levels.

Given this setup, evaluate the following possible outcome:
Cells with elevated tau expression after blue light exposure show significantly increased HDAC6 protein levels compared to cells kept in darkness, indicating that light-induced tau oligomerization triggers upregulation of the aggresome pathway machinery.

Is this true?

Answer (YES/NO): YES